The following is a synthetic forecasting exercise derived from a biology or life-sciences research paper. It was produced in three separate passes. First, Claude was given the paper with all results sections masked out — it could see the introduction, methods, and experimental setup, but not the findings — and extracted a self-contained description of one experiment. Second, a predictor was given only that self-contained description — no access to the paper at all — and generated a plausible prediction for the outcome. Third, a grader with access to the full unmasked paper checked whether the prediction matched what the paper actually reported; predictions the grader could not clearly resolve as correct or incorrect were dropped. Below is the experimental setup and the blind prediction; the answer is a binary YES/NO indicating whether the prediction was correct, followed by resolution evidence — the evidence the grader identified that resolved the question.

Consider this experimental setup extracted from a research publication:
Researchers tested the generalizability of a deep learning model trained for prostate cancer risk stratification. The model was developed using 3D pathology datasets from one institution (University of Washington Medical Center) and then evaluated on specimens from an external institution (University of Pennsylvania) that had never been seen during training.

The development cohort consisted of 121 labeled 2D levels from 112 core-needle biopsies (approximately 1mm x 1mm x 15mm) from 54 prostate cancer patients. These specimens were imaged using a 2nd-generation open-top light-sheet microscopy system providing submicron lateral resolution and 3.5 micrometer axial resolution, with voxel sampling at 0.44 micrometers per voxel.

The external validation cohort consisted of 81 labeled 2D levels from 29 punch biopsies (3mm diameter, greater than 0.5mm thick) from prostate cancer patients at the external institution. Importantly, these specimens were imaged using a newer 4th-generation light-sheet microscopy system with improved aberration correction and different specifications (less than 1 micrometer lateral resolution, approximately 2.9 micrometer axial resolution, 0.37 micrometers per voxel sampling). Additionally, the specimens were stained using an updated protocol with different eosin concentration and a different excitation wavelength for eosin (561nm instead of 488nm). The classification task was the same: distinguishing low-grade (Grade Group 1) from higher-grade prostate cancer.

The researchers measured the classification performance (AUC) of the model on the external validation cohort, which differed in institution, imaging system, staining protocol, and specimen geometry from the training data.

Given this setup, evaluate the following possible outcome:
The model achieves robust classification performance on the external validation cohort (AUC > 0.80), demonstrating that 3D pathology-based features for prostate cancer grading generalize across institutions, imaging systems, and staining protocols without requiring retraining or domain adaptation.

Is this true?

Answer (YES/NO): YES